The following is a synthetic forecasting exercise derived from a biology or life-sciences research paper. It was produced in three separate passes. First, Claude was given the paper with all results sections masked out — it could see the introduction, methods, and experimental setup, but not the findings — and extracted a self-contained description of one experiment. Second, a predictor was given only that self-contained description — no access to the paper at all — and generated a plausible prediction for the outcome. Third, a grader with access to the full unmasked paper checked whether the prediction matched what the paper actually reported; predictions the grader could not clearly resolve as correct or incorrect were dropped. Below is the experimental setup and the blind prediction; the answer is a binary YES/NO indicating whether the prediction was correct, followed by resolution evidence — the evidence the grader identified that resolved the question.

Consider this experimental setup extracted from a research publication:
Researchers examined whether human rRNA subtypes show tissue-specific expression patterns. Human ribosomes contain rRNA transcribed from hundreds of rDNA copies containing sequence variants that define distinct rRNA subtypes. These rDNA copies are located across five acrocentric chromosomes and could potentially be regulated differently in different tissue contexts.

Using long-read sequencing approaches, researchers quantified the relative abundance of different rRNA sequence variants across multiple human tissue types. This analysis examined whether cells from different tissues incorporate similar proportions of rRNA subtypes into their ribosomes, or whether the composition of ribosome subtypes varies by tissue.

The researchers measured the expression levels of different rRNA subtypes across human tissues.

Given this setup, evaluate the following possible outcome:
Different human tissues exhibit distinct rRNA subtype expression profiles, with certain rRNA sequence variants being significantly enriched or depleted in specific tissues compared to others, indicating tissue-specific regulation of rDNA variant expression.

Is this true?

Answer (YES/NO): YES